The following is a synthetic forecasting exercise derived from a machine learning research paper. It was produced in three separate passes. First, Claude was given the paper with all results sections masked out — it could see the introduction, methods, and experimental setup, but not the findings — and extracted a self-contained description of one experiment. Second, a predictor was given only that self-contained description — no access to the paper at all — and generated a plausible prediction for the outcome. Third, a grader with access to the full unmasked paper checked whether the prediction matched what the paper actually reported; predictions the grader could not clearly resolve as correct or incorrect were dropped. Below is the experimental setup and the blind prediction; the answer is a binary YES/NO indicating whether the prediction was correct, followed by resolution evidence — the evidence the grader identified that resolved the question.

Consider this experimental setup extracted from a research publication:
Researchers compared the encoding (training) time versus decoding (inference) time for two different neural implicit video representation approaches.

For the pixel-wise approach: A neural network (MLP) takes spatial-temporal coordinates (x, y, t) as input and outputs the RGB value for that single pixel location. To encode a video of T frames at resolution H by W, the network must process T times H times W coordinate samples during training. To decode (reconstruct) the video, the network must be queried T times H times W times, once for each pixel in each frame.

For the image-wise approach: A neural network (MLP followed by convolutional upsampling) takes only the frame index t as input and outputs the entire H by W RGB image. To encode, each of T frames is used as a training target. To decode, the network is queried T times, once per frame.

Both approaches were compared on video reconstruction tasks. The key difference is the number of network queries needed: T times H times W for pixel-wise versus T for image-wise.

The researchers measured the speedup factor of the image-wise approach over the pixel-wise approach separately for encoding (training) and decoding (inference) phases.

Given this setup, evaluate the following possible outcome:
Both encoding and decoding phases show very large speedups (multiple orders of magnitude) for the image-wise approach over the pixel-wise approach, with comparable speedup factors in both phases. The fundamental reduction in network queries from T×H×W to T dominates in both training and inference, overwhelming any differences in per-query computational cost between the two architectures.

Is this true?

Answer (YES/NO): NO